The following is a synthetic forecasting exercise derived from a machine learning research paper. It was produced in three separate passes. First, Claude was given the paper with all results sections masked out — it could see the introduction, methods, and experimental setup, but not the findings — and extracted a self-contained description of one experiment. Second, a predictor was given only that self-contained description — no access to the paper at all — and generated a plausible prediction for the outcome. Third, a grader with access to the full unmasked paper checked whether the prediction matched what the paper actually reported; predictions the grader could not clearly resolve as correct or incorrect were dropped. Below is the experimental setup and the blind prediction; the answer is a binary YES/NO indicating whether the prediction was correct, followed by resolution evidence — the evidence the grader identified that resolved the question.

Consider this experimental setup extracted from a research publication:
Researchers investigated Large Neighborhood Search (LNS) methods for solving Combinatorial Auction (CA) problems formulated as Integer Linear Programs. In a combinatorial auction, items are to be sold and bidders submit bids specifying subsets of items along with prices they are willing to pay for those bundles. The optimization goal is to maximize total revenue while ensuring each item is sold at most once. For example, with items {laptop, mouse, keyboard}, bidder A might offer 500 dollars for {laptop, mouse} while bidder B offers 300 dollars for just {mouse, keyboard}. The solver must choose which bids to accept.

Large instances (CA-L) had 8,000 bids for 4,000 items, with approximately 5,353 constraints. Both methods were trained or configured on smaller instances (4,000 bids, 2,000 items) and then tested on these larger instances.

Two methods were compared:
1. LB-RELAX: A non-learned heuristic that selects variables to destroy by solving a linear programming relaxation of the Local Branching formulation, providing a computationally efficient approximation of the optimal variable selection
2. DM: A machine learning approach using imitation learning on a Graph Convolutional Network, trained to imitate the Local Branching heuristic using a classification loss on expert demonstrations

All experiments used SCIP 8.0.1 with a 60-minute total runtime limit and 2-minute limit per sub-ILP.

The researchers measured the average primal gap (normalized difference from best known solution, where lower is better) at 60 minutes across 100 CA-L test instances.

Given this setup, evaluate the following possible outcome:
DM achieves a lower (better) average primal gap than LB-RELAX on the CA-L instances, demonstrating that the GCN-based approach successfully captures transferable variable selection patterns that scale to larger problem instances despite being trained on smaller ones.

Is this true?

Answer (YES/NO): NO